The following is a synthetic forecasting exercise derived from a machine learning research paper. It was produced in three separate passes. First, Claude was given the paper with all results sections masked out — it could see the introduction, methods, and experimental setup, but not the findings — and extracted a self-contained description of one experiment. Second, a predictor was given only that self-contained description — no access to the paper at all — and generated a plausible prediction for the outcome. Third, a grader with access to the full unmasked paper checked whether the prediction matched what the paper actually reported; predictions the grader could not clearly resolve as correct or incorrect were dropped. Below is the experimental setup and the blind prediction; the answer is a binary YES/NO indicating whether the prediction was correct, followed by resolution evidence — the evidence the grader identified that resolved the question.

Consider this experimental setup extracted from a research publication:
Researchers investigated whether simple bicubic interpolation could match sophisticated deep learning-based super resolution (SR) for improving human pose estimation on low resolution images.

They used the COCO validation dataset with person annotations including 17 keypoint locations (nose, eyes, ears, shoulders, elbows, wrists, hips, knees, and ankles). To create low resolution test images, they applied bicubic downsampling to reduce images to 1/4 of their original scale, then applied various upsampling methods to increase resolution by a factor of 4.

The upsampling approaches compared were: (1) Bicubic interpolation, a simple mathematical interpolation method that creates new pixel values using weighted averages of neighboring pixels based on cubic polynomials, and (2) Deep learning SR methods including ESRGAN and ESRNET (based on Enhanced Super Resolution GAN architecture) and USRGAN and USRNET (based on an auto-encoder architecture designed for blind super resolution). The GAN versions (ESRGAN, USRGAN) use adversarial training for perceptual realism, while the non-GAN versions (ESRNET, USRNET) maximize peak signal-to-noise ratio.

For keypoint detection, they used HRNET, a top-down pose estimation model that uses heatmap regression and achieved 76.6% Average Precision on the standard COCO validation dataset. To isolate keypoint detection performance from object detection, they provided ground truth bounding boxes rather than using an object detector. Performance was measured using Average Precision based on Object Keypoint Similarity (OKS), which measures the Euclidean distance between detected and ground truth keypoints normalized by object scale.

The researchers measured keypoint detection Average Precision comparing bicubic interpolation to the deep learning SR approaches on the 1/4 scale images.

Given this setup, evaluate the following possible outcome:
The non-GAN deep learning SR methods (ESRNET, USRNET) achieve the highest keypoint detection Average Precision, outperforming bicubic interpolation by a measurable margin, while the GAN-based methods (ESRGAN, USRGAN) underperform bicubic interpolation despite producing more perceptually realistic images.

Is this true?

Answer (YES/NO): NO